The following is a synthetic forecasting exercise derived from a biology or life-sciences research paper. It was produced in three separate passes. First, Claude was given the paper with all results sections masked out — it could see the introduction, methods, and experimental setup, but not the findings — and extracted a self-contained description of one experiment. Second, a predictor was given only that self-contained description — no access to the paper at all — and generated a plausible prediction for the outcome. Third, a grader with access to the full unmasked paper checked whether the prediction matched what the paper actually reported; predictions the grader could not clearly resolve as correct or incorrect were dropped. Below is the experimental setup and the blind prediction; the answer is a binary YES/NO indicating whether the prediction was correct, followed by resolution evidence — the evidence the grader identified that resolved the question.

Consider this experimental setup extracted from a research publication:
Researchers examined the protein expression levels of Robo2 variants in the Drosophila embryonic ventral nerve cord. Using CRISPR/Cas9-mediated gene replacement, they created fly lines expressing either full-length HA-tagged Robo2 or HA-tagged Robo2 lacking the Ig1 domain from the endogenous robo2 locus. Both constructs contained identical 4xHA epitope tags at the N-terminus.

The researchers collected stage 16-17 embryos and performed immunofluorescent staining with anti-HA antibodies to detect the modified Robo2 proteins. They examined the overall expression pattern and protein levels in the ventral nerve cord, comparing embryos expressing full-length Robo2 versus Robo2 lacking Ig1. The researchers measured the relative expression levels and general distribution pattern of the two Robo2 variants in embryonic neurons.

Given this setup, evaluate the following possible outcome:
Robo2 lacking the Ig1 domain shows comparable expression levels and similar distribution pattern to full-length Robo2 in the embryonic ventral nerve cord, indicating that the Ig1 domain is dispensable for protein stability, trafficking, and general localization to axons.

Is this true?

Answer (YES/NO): NO